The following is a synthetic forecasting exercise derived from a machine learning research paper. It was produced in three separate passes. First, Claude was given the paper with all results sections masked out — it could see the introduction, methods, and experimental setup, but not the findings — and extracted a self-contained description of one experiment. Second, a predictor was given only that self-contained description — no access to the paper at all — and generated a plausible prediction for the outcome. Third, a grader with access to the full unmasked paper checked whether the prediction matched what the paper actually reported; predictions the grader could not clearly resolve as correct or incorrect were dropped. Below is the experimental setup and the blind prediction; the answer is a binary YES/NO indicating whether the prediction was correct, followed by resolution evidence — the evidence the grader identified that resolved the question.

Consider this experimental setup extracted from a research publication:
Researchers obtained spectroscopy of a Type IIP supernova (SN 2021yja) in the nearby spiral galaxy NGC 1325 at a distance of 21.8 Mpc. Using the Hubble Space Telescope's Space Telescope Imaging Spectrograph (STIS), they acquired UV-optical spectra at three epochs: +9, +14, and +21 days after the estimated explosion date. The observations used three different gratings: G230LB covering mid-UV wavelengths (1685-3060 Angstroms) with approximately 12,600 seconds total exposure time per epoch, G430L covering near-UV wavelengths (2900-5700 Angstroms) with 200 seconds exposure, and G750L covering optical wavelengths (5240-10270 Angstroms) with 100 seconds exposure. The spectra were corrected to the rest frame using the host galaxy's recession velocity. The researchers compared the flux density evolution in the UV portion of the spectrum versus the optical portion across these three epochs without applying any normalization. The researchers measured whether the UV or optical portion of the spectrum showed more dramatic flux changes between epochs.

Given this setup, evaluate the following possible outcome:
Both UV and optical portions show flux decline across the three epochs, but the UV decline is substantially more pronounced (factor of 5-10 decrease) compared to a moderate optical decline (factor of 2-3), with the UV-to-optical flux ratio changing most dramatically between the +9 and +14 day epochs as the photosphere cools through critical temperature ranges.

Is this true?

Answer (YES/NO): NO